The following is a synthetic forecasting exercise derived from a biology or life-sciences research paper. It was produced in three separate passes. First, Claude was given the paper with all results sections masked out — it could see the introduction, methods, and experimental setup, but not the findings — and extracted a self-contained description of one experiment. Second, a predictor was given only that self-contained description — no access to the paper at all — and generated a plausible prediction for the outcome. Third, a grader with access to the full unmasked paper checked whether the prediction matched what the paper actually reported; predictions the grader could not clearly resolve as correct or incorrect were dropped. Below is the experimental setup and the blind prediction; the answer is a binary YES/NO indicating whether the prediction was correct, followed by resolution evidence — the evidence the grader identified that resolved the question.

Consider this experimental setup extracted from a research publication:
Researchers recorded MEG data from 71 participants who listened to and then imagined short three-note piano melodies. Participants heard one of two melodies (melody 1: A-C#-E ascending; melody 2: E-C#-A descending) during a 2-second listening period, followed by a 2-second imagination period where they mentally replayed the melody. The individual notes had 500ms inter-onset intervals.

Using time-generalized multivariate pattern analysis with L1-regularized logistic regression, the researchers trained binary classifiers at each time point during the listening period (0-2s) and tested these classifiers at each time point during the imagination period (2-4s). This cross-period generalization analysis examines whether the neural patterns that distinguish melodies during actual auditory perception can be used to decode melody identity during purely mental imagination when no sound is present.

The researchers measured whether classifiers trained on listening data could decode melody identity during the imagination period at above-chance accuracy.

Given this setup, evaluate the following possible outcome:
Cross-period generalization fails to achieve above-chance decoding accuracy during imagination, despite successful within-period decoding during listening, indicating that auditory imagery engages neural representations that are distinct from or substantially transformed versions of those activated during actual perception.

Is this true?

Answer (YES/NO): YES